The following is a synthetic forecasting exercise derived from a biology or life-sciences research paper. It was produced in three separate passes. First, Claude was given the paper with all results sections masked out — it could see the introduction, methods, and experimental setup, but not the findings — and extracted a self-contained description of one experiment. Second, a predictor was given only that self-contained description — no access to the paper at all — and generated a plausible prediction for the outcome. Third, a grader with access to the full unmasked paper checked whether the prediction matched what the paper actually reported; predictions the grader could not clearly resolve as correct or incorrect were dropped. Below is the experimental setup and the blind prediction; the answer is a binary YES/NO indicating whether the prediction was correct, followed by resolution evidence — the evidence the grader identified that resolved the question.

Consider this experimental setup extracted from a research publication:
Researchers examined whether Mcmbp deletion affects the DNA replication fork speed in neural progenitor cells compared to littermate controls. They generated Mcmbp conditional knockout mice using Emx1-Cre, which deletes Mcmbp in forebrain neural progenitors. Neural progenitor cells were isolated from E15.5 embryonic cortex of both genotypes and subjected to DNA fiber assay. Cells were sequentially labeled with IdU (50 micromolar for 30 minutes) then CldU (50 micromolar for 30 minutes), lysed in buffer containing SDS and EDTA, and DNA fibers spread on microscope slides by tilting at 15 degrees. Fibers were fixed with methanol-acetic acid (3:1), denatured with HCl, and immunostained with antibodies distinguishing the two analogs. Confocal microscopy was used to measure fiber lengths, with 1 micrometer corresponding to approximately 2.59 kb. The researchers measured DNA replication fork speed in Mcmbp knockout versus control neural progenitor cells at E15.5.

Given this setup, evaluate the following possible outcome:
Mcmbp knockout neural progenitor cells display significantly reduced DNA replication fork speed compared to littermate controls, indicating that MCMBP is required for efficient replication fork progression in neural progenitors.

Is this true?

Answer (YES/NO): NO